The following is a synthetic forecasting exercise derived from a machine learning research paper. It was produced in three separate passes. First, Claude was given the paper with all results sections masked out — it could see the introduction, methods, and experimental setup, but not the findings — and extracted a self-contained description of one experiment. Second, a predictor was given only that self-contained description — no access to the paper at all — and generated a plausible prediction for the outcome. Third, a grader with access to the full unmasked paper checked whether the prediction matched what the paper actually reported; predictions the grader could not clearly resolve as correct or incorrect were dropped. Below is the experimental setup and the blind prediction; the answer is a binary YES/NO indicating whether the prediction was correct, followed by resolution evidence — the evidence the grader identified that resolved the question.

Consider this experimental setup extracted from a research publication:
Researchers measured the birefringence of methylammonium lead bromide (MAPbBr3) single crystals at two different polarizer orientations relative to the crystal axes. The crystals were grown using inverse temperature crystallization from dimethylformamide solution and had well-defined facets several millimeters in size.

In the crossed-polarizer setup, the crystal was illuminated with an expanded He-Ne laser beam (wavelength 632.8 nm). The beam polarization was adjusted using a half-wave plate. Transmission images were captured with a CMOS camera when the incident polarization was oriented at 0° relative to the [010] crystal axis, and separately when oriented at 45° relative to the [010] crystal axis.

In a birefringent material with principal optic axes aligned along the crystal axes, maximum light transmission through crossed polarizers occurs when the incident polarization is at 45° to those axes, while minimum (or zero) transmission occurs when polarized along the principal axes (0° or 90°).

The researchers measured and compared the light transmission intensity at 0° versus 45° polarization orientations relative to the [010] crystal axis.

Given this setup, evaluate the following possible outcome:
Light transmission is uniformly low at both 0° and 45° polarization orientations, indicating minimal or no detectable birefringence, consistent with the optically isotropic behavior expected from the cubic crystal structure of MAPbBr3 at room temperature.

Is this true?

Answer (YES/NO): NO